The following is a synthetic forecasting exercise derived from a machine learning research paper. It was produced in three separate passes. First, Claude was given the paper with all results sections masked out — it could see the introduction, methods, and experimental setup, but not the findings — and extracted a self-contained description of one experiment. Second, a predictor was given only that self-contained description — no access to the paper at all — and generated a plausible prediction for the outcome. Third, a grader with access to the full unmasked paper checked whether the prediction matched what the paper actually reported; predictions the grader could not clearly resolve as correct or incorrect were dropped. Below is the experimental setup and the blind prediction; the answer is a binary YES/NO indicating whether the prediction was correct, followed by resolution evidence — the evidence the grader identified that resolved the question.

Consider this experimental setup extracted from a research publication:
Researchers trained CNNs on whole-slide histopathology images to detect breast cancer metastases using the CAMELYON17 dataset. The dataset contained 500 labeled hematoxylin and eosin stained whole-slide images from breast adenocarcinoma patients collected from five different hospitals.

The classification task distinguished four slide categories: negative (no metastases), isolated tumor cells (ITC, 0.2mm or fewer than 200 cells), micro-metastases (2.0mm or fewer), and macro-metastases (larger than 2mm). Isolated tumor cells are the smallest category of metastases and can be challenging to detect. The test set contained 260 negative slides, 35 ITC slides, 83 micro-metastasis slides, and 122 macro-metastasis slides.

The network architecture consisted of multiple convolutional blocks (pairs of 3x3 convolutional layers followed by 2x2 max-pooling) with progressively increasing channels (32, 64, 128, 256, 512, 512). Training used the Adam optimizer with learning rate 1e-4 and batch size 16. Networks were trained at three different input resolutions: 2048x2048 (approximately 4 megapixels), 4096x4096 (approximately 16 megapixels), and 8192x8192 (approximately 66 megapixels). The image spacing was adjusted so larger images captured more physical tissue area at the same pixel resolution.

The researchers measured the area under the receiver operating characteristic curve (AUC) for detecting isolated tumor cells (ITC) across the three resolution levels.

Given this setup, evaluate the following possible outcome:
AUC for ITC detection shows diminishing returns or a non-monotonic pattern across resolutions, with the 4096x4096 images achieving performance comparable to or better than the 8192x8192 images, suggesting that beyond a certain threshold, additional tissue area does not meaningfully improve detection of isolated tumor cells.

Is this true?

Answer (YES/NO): YES